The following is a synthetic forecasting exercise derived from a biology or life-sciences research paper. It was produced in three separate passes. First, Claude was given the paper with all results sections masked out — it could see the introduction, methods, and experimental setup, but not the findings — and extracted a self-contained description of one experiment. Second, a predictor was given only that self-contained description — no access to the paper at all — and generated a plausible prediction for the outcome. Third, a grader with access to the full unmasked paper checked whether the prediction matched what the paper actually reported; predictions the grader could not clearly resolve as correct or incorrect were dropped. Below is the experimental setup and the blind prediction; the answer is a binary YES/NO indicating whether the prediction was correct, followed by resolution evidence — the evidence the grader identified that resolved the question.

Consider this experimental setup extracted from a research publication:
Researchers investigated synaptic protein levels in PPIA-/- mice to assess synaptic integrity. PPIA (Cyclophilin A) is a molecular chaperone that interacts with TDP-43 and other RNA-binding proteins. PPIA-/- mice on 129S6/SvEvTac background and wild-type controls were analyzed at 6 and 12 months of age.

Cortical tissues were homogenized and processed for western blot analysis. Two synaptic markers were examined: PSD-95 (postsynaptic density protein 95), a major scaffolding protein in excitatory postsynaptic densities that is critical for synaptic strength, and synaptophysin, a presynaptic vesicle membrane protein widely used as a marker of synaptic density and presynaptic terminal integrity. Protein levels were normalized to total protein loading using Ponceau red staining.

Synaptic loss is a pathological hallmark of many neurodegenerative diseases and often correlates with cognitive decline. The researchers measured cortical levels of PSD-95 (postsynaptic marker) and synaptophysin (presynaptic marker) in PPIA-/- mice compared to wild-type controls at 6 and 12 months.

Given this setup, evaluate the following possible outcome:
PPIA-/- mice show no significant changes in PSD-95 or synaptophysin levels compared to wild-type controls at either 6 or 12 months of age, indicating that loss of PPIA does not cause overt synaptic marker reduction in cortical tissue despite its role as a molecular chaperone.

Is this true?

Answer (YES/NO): NO